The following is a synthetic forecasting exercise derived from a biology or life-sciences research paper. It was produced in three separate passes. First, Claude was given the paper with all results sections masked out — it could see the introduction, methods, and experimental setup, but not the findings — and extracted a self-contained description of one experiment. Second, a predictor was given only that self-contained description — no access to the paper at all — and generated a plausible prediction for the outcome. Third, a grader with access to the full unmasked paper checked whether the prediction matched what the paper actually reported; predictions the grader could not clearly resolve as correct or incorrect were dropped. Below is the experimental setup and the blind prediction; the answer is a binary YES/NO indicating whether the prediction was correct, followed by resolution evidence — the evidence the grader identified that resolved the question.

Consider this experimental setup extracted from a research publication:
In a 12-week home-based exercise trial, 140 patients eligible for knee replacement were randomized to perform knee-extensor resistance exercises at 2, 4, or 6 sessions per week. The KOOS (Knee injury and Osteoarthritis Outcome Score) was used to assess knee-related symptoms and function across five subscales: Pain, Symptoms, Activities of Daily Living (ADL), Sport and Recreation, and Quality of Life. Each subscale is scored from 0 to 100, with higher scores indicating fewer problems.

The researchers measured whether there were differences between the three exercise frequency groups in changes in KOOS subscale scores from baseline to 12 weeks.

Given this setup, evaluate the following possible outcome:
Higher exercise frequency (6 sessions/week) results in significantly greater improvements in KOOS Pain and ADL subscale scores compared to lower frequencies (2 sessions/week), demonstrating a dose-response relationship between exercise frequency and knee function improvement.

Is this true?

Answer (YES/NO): NO